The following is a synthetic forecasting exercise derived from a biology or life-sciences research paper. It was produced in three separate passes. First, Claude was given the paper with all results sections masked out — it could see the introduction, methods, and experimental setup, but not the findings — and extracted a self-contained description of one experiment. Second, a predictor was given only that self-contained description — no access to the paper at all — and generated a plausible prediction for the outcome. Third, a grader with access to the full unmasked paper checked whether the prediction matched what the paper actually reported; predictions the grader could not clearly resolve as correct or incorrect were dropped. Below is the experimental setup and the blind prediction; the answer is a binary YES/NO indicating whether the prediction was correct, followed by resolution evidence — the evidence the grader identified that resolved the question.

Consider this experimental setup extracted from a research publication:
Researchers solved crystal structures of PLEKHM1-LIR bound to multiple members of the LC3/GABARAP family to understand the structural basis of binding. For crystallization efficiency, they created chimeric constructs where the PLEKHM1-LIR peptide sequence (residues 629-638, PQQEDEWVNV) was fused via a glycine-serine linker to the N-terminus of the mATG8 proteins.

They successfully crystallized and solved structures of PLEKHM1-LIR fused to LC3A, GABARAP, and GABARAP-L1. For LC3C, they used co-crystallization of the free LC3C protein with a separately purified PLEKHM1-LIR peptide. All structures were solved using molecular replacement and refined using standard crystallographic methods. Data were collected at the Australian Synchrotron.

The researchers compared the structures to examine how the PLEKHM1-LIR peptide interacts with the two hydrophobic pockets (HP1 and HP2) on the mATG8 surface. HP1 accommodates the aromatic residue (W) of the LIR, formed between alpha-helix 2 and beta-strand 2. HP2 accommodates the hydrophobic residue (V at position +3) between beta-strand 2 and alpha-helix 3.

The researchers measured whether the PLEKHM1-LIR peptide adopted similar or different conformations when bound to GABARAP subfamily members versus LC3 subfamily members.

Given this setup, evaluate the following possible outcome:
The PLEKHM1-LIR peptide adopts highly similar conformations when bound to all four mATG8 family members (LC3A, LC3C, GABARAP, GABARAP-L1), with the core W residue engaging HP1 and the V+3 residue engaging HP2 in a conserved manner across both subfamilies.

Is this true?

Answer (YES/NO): YES